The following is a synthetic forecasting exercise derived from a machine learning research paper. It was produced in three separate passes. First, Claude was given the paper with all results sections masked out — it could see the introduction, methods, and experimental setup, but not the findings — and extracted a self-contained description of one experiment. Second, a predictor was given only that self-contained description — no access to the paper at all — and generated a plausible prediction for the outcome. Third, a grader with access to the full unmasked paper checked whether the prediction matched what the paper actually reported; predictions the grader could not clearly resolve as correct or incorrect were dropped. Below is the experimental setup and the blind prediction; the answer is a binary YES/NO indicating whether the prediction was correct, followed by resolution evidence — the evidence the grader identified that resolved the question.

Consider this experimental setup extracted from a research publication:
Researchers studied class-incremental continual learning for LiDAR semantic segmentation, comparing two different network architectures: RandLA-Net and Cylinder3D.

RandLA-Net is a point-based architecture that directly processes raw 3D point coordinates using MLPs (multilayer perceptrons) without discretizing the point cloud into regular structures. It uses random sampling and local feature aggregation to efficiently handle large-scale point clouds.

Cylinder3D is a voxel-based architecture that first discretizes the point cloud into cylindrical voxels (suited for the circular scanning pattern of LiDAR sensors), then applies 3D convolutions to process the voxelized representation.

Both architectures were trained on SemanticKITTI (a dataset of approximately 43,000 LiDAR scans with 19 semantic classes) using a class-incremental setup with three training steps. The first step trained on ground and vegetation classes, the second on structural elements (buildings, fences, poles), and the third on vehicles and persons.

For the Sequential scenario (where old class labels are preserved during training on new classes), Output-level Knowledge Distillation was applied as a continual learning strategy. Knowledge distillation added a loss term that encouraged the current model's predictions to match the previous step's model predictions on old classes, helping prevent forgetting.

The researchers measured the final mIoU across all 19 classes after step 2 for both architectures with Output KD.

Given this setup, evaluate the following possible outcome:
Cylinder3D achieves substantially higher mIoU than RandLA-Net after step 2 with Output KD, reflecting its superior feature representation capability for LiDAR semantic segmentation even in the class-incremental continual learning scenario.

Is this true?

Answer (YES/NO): NO